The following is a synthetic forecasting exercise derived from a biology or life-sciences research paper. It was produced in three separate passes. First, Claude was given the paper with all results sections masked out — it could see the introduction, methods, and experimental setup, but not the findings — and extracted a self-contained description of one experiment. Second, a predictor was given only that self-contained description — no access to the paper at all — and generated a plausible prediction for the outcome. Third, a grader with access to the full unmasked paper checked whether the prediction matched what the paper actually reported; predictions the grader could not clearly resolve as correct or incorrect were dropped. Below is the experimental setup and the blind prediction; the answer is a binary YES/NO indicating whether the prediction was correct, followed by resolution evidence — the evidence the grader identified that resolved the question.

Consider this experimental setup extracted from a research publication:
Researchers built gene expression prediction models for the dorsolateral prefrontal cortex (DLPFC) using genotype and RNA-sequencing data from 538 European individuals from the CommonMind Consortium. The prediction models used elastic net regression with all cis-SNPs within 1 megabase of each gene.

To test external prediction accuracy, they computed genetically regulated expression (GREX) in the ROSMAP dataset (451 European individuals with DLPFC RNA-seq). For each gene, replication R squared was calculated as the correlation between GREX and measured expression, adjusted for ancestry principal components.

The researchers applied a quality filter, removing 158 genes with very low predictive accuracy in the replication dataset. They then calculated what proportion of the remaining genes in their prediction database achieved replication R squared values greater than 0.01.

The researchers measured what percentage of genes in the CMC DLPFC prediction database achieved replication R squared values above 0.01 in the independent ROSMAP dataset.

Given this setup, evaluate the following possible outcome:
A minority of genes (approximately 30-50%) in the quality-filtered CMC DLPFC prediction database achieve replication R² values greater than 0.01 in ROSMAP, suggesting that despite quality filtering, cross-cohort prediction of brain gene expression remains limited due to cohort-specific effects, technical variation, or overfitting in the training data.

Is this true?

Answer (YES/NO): NO